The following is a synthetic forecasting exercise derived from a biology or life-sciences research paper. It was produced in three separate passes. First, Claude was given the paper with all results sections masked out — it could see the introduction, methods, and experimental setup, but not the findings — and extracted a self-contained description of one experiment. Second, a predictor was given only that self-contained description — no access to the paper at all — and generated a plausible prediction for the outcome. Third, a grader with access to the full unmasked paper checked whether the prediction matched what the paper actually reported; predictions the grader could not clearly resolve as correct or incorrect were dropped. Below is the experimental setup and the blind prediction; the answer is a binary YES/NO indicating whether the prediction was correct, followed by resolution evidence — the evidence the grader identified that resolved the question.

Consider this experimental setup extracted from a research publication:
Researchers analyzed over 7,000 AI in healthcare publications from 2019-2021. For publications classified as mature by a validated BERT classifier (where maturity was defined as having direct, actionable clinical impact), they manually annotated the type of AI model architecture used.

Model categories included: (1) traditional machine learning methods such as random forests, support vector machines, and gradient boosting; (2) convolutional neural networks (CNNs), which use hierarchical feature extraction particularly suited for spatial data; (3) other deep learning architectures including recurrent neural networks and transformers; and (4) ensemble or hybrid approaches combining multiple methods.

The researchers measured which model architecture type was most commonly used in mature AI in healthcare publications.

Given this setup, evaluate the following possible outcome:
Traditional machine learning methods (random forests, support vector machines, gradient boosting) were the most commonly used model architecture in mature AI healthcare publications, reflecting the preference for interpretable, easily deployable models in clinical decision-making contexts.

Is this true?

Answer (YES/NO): NO